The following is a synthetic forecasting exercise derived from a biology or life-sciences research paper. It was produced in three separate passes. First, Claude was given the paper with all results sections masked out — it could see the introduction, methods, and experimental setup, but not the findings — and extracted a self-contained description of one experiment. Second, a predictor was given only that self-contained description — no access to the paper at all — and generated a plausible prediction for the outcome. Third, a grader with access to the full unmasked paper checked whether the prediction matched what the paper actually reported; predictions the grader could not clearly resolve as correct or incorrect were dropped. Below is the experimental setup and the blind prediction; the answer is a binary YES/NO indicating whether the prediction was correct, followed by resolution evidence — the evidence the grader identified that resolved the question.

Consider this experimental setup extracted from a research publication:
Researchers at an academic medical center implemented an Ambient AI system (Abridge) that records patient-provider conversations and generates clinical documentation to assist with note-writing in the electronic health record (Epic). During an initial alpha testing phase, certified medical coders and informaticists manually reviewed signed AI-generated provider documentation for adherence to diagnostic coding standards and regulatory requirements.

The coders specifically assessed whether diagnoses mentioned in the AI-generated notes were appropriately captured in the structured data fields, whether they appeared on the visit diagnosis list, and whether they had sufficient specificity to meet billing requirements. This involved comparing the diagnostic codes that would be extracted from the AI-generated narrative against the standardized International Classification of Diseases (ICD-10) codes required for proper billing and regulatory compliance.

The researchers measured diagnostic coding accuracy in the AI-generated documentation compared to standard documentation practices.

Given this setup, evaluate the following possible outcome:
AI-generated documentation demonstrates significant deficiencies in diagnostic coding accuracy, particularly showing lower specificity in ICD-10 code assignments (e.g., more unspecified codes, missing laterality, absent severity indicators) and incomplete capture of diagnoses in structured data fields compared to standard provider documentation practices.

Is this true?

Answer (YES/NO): YES